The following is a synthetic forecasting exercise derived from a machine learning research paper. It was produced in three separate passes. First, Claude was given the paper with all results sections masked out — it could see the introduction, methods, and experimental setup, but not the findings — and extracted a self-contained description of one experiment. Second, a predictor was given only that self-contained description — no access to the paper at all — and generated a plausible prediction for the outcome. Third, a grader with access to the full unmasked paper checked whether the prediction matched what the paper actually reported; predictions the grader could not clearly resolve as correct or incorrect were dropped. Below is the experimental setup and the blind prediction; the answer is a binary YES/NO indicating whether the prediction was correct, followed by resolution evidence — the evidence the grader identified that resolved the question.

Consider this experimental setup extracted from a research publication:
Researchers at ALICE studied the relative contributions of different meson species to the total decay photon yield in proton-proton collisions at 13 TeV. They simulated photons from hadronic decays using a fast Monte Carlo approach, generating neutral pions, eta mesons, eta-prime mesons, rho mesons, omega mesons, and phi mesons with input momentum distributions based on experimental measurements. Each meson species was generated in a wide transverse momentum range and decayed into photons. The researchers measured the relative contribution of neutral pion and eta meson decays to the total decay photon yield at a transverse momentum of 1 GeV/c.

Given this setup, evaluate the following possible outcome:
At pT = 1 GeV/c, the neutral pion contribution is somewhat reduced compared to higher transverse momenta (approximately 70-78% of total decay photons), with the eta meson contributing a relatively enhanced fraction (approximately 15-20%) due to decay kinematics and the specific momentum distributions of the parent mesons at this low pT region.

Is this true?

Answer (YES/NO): NO